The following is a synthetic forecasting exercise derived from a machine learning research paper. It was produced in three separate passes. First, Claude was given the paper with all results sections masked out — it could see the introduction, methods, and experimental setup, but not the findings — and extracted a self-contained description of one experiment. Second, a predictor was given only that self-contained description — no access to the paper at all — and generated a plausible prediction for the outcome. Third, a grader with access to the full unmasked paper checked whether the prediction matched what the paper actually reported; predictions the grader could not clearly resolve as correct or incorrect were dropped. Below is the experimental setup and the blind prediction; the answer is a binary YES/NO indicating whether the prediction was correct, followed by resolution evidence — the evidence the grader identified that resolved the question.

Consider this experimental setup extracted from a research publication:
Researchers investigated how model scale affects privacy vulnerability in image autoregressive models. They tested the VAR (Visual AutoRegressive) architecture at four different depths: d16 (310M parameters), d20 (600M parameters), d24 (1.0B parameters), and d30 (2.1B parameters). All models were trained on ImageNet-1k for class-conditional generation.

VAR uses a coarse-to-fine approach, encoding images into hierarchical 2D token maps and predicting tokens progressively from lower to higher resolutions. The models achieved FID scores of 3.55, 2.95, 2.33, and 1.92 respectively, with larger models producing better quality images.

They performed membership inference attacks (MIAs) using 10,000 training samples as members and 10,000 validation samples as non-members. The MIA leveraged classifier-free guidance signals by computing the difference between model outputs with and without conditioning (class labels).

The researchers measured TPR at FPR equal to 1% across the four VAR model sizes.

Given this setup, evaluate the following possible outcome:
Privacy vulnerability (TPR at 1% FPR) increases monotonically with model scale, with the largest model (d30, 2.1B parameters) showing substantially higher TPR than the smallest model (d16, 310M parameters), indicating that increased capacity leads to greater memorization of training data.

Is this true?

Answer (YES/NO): YES